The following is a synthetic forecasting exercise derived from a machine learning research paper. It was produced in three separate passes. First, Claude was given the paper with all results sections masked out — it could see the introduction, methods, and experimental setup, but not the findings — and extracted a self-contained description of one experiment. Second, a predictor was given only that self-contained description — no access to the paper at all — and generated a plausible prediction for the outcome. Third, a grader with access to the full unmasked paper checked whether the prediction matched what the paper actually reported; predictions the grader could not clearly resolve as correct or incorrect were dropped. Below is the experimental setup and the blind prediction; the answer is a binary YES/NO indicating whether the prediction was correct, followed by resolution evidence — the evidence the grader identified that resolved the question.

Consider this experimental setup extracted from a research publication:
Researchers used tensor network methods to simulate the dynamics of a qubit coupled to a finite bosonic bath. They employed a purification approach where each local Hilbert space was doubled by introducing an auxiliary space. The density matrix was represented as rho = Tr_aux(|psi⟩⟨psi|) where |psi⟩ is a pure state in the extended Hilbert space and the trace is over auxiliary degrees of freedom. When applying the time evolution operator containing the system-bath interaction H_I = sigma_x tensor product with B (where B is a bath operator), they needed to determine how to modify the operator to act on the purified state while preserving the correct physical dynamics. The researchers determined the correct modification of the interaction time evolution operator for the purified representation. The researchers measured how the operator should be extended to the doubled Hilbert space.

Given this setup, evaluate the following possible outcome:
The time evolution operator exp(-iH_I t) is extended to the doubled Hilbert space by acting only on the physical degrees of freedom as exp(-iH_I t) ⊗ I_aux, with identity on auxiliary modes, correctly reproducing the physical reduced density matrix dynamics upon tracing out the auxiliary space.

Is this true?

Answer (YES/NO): YES